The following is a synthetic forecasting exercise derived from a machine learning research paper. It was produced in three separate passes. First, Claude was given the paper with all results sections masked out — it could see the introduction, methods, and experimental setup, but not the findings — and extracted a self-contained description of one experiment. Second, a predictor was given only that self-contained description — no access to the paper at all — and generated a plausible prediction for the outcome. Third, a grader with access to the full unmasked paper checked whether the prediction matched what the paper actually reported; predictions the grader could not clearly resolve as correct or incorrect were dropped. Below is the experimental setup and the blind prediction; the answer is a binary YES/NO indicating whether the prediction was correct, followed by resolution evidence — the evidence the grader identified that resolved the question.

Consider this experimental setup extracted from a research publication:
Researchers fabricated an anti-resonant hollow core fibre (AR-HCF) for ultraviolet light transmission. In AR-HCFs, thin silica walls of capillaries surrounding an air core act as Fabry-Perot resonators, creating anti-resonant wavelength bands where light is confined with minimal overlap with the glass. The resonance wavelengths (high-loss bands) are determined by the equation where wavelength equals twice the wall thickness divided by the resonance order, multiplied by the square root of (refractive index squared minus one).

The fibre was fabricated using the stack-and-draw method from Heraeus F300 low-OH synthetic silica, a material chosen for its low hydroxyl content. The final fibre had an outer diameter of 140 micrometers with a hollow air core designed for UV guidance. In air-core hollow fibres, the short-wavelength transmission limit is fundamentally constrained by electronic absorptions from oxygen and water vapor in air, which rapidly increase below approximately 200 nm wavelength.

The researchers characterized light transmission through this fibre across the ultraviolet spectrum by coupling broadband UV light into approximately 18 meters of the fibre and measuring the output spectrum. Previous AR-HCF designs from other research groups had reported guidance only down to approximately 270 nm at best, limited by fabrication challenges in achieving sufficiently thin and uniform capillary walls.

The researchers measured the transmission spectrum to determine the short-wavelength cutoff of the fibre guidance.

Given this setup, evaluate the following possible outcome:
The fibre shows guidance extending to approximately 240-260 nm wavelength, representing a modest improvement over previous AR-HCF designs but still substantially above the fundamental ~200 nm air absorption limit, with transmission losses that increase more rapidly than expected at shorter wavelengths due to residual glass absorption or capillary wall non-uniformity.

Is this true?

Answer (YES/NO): NO